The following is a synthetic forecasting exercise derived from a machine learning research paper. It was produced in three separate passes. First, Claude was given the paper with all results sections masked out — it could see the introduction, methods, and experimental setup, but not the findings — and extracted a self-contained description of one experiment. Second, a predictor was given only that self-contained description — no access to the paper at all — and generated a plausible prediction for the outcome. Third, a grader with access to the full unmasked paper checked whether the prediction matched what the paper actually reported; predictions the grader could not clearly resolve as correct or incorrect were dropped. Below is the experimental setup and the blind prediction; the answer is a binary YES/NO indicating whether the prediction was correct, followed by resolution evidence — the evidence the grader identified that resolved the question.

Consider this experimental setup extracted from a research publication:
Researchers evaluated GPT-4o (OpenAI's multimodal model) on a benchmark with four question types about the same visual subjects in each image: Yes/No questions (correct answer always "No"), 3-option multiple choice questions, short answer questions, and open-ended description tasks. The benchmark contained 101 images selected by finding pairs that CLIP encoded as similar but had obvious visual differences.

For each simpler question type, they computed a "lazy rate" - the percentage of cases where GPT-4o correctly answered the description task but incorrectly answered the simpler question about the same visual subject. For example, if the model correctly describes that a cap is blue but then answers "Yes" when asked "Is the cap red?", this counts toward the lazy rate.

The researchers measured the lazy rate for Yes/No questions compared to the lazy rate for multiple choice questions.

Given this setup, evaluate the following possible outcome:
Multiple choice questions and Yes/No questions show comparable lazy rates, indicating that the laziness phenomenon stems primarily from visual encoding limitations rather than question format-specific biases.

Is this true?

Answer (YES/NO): NO